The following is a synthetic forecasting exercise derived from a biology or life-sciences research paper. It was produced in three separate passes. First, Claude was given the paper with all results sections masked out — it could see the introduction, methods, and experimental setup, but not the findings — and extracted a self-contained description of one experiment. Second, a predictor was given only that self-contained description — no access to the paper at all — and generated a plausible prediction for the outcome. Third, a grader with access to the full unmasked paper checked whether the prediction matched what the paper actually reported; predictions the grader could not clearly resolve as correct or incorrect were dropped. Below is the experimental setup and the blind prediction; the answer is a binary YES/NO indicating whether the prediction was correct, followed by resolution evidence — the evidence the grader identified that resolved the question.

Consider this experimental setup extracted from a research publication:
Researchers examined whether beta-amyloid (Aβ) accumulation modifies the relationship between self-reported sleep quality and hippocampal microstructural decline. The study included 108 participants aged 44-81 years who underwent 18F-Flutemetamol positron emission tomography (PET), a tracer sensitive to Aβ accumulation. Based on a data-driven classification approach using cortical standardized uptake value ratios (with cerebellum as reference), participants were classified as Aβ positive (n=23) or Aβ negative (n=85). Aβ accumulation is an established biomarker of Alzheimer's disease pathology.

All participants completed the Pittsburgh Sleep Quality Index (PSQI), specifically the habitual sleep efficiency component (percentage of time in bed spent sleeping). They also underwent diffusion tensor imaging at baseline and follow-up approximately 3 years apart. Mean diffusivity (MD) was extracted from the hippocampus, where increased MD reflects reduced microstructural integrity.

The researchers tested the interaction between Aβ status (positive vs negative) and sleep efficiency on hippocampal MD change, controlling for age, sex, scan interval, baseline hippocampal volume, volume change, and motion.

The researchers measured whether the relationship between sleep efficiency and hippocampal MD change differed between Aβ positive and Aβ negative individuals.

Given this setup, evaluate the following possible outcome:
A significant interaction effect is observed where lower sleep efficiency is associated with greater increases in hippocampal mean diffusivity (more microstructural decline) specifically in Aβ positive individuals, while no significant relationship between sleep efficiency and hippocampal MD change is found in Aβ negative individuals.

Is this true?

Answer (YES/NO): YES